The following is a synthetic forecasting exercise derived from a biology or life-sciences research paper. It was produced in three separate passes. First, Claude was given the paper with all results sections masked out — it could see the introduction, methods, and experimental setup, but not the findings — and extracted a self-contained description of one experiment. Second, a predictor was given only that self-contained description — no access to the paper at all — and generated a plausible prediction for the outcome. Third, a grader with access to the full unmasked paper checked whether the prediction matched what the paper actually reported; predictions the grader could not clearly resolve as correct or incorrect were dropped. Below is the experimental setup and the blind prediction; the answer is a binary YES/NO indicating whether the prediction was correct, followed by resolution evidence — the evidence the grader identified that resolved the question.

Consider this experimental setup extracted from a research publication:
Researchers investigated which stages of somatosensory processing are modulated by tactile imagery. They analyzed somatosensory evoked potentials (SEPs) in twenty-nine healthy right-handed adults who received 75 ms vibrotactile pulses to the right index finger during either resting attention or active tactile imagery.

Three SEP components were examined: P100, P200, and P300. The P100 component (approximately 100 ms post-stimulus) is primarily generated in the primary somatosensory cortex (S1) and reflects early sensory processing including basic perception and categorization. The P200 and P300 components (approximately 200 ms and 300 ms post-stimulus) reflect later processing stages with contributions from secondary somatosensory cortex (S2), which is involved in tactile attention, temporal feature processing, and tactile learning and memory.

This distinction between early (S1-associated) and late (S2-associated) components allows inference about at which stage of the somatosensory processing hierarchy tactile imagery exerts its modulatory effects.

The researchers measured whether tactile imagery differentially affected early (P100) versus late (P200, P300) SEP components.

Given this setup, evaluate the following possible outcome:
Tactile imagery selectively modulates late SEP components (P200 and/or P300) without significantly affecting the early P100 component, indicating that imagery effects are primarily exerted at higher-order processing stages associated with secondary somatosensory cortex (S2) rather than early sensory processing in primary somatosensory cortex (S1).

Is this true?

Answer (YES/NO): NO